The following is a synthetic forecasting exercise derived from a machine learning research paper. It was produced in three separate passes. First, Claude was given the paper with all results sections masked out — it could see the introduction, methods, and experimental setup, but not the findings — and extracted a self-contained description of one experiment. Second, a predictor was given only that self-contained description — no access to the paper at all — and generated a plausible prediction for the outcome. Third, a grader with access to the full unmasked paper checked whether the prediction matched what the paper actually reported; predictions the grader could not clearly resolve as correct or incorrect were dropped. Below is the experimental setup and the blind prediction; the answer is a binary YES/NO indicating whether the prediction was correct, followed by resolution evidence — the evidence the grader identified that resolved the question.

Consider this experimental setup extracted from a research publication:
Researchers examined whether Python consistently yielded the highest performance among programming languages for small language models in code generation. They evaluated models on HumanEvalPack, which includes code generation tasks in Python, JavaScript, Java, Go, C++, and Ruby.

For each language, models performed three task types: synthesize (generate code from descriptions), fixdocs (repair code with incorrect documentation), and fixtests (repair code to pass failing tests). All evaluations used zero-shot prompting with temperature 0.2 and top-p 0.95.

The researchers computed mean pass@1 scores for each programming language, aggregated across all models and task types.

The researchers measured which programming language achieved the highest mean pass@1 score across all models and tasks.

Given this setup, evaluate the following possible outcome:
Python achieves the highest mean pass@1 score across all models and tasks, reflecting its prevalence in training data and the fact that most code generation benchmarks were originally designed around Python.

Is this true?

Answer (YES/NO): NO